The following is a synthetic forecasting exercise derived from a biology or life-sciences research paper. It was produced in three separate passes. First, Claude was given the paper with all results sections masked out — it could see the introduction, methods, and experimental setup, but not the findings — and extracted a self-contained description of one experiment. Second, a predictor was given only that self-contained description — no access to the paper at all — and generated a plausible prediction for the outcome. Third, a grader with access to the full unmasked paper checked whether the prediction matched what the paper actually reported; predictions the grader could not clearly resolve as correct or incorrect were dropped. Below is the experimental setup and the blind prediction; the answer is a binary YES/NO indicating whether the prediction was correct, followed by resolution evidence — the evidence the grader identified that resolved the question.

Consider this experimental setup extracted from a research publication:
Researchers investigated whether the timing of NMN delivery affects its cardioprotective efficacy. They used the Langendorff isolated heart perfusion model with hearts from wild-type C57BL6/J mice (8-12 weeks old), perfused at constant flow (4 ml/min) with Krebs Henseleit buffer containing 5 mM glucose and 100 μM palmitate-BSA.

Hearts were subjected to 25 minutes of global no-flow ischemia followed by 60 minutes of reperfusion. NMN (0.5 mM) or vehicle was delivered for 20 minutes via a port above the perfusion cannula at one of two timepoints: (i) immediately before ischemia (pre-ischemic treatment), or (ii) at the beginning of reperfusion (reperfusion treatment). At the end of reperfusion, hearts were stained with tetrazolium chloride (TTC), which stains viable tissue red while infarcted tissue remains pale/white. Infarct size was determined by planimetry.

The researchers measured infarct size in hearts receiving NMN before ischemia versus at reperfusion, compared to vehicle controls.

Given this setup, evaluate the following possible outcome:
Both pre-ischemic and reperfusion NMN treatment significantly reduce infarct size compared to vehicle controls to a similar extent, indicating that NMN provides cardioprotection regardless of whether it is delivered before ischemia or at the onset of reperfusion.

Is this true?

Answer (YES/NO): YES